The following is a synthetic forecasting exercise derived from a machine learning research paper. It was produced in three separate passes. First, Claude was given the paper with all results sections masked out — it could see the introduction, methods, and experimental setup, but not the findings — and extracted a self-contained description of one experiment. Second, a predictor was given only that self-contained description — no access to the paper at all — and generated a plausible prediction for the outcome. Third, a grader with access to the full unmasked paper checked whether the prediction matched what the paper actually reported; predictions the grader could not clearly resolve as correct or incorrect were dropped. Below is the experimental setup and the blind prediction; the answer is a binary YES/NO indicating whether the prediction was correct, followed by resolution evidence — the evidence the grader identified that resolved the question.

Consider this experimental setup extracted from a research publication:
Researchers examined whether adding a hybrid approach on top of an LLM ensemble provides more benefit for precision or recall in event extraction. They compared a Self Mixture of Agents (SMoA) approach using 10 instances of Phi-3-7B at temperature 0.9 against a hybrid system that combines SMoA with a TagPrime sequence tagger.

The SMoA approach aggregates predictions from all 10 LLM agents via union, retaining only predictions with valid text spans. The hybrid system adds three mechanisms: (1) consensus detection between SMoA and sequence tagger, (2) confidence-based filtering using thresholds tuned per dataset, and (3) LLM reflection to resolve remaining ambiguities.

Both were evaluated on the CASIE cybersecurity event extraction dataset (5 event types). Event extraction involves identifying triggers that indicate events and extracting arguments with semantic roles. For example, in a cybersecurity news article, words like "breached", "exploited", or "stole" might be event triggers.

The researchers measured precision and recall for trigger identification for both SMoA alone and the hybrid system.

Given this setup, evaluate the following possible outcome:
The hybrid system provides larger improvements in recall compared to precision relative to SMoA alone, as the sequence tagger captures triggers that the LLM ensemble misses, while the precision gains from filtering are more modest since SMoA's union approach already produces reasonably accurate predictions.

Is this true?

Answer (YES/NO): NO